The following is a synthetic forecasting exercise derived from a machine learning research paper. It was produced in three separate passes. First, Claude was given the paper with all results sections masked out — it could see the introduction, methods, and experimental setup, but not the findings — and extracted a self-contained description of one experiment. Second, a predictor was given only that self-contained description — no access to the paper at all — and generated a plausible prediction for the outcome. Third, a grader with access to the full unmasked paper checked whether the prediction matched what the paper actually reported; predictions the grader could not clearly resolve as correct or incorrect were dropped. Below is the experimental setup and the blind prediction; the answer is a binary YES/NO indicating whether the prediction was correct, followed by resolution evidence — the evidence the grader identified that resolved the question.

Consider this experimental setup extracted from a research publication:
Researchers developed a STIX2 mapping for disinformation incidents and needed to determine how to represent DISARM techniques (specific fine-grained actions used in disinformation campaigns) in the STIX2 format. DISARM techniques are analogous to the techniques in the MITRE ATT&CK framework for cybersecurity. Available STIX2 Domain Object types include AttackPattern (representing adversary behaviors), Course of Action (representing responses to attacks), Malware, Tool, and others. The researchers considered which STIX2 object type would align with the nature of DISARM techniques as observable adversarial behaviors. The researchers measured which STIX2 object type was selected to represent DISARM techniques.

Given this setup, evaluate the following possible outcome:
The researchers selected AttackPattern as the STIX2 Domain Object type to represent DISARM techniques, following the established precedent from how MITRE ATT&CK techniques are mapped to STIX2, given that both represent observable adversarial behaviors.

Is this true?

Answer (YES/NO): YES